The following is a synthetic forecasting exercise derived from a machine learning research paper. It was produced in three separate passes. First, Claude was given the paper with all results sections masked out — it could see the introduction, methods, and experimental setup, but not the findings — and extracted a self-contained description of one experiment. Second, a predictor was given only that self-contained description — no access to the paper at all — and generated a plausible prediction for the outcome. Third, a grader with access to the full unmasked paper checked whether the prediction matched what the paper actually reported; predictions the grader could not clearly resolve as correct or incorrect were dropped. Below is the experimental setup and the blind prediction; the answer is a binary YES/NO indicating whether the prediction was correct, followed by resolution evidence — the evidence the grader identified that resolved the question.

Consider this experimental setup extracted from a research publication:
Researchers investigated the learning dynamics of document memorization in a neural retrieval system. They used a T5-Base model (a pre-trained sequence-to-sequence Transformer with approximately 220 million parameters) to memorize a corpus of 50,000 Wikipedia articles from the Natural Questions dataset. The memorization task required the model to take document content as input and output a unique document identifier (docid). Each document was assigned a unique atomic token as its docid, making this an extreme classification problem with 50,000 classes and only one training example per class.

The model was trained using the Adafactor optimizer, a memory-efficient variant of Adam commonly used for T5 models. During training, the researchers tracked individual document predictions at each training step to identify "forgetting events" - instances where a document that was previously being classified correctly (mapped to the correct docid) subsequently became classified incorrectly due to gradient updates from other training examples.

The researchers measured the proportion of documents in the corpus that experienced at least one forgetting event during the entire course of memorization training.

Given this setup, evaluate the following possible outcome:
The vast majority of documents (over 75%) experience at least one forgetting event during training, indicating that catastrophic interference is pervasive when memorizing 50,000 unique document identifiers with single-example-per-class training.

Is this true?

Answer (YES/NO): YES